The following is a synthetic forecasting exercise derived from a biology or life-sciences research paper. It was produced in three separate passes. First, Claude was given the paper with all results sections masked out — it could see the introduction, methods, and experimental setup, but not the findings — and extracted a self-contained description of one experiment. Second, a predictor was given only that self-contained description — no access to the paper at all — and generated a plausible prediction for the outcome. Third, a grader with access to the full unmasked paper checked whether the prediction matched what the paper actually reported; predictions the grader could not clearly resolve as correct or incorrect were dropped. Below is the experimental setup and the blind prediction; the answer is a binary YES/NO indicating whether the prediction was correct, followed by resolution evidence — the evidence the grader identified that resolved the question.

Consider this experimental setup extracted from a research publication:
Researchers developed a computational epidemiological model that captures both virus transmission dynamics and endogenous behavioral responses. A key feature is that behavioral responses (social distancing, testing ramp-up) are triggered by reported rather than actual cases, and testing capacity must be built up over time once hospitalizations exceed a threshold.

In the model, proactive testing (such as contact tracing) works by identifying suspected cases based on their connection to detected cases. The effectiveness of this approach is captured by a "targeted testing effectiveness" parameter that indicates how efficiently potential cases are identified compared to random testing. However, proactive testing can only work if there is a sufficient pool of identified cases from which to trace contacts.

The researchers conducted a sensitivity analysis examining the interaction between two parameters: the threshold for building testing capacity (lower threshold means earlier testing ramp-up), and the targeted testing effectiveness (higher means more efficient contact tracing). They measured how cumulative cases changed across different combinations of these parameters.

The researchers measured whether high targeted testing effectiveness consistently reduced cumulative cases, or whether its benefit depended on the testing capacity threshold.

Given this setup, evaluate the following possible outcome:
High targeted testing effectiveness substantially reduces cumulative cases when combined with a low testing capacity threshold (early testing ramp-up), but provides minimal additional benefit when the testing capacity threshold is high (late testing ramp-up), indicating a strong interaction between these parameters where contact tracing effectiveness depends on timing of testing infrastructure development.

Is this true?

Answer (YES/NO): YES